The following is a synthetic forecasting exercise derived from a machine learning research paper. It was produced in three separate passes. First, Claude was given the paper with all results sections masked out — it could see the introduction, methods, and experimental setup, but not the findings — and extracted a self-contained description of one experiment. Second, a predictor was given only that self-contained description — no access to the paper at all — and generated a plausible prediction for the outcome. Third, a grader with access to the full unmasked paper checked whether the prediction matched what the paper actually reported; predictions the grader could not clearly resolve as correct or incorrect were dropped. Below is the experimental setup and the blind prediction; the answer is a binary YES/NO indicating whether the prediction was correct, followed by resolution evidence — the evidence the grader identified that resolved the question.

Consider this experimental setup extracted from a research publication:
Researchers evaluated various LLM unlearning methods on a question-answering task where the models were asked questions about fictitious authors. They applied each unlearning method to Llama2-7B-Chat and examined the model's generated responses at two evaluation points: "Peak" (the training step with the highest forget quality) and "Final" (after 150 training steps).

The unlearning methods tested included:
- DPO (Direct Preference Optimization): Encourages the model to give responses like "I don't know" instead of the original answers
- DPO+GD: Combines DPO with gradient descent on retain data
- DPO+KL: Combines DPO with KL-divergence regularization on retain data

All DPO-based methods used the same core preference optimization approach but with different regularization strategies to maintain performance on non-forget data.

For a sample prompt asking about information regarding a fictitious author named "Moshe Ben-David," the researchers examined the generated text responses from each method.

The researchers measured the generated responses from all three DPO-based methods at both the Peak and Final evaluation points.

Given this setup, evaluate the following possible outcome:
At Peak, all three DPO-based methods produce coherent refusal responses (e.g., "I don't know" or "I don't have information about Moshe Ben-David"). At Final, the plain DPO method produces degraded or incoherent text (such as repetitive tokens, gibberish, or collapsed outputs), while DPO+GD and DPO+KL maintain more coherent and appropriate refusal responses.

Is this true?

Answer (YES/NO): NO